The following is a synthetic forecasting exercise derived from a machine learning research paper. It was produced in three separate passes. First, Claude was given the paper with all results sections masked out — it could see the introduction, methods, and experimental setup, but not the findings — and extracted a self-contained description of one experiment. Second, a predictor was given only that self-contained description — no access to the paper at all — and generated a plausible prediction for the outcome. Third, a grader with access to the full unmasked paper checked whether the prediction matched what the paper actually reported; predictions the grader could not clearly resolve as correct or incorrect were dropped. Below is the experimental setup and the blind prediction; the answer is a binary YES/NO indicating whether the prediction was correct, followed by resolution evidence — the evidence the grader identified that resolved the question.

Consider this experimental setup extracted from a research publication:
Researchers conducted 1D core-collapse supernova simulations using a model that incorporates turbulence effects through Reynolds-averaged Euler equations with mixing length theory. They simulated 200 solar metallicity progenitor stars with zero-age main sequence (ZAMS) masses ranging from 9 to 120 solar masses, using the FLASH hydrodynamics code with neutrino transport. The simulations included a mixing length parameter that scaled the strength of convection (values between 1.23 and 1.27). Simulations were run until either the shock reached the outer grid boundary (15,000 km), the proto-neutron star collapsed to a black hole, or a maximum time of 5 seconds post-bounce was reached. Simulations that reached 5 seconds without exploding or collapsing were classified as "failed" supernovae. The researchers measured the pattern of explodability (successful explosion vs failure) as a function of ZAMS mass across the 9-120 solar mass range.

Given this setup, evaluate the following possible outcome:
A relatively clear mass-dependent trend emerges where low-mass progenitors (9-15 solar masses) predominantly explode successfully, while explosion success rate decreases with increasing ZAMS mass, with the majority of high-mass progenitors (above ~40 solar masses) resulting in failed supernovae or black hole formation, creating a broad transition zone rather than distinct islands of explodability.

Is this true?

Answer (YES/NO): NO